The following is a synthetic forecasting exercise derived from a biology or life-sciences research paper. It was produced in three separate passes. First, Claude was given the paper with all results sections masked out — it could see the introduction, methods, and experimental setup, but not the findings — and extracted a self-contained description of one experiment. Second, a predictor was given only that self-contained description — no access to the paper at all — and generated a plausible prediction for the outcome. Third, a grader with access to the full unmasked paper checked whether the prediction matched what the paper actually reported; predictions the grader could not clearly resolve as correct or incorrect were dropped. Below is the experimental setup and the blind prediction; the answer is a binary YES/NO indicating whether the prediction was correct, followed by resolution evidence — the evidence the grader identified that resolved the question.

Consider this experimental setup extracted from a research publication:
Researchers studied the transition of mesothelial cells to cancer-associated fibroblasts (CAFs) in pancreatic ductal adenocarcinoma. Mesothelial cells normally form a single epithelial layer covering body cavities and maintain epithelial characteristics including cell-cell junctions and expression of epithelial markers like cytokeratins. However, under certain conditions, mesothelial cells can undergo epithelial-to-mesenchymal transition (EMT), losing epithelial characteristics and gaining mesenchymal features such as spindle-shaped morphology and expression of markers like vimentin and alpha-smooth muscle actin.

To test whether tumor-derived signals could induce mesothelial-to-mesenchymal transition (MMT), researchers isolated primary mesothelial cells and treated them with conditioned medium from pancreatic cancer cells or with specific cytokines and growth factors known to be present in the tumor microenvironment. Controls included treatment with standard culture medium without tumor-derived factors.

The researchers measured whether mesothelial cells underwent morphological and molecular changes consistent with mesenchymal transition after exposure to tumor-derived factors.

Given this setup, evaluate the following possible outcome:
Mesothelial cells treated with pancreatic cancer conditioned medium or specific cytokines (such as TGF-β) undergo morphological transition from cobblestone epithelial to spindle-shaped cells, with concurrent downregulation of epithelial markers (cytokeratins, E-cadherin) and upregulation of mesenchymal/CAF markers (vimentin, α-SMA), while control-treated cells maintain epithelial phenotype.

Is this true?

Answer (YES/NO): NO